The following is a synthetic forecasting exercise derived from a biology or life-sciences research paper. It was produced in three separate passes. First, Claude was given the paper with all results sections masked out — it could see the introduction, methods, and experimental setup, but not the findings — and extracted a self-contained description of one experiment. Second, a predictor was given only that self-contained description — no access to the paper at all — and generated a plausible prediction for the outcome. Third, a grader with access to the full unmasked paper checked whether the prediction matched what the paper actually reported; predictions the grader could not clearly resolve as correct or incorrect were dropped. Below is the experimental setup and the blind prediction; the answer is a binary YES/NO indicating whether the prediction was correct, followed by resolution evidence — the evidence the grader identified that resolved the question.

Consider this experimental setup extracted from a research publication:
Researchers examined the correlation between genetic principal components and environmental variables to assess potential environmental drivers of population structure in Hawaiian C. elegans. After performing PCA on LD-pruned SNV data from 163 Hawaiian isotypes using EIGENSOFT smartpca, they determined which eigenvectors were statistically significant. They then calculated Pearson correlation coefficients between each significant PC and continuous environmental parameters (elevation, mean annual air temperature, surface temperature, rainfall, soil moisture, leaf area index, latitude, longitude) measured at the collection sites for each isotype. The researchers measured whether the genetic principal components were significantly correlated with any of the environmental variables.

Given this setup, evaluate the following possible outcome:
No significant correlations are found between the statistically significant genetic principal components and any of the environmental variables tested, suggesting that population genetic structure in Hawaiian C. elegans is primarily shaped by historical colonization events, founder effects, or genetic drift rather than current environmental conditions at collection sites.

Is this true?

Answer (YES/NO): NO